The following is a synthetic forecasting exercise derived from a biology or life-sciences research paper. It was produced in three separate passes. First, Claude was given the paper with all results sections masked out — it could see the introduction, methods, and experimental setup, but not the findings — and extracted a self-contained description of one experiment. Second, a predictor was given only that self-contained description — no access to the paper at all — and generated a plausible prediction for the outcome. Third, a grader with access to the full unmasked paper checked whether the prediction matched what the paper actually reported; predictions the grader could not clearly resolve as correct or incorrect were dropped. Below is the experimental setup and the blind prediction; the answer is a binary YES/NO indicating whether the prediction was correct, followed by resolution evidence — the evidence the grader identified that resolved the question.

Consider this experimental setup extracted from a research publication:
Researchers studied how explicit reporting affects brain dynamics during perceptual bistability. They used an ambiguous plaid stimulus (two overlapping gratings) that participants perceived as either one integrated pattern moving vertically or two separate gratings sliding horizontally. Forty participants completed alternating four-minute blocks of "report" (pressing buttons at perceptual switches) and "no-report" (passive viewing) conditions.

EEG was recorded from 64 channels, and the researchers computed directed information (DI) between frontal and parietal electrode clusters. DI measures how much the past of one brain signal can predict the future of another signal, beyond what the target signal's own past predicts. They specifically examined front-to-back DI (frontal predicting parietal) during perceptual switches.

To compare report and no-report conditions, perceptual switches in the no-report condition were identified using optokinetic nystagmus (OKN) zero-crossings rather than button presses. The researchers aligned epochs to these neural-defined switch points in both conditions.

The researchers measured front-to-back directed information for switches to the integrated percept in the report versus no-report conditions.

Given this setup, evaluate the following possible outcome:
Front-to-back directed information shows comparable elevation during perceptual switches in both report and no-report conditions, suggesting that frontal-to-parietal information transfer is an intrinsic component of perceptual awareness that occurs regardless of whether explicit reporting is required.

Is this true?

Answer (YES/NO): YES